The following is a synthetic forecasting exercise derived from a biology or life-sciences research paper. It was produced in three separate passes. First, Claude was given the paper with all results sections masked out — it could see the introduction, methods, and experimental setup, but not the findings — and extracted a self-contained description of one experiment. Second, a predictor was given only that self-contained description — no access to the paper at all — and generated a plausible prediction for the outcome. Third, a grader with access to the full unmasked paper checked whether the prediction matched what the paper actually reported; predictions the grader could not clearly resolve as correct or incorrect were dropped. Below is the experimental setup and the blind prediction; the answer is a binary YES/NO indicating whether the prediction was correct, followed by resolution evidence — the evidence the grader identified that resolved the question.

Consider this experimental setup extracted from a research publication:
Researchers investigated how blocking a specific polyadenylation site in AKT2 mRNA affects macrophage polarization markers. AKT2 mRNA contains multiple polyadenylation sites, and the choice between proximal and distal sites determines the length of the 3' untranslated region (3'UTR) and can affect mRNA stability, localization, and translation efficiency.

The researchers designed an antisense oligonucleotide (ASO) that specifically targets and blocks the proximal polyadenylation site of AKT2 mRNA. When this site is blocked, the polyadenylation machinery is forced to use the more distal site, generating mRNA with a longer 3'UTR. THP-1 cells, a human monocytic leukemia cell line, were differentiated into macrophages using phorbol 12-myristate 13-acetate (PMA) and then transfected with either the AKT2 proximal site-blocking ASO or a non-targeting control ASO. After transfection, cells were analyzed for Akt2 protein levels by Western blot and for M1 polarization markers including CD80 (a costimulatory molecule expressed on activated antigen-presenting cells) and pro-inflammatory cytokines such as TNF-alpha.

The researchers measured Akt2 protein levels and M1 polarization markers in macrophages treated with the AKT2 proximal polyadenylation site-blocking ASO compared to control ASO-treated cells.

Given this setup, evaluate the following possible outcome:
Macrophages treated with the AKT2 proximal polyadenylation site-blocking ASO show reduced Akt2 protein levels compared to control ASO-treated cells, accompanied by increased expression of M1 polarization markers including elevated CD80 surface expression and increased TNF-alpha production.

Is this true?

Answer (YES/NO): NO